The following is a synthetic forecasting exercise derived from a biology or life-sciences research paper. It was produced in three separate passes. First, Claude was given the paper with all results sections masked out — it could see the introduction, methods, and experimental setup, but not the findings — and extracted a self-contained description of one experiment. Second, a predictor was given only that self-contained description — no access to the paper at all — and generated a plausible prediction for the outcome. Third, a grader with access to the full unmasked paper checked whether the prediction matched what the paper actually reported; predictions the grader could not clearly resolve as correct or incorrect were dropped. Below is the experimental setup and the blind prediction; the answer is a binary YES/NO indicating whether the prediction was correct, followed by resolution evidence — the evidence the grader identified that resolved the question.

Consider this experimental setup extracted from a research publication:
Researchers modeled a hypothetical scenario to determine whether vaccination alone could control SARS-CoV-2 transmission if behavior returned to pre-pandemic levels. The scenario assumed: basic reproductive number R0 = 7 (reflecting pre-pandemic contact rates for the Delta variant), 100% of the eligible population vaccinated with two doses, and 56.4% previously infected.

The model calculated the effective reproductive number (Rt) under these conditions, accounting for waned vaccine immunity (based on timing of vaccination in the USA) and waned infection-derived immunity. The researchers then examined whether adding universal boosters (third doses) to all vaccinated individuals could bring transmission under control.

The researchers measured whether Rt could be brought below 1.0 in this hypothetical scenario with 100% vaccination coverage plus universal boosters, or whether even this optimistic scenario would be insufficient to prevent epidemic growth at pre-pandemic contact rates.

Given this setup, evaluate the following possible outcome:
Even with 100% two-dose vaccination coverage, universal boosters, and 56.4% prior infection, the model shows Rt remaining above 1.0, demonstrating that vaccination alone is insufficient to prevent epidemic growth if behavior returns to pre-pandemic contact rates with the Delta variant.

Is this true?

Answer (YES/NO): NO